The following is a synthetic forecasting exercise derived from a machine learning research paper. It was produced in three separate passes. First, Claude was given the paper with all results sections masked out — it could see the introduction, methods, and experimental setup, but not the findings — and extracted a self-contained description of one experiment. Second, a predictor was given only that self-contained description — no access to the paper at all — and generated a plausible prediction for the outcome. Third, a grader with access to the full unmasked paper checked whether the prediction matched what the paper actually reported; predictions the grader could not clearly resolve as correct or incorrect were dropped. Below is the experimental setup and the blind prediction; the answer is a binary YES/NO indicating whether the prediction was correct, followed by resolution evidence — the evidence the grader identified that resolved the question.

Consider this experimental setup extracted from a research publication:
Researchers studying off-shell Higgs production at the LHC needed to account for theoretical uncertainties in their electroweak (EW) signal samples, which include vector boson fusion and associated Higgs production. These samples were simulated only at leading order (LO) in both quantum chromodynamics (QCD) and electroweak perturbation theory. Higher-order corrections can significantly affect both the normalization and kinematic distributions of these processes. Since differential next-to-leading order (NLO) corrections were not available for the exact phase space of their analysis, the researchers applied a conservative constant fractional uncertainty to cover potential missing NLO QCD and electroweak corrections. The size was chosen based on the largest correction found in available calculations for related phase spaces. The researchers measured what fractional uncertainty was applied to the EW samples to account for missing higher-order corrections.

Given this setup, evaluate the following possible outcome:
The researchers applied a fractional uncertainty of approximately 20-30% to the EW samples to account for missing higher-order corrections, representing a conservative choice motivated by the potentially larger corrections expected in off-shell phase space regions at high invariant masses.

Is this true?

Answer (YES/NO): YES